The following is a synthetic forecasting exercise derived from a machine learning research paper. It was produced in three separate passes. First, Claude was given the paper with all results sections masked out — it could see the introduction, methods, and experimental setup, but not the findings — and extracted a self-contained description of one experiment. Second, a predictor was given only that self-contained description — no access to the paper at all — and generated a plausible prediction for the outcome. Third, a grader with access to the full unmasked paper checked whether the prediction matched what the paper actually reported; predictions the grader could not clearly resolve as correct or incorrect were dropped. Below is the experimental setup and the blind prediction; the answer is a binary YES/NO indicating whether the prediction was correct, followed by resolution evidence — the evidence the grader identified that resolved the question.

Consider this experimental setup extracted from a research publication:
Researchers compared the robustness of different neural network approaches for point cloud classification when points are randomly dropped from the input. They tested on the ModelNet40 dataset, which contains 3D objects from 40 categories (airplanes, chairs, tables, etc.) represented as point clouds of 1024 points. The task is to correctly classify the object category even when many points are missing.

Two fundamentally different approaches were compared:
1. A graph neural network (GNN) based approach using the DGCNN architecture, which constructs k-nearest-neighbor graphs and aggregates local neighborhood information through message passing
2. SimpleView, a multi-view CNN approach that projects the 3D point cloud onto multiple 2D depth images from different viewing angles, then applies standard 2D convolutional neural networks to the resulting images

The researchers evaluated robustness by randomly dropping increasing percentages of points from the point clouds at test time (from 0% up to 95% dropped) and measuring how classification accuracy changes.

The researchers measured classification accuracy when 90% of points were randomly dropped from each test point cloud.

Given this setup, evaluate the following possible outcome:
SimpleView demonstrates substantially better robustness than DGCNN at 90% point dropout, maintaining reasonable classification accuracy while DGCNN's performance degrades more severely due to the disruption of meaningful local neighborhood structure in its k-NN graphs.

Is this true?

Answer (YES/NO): NO